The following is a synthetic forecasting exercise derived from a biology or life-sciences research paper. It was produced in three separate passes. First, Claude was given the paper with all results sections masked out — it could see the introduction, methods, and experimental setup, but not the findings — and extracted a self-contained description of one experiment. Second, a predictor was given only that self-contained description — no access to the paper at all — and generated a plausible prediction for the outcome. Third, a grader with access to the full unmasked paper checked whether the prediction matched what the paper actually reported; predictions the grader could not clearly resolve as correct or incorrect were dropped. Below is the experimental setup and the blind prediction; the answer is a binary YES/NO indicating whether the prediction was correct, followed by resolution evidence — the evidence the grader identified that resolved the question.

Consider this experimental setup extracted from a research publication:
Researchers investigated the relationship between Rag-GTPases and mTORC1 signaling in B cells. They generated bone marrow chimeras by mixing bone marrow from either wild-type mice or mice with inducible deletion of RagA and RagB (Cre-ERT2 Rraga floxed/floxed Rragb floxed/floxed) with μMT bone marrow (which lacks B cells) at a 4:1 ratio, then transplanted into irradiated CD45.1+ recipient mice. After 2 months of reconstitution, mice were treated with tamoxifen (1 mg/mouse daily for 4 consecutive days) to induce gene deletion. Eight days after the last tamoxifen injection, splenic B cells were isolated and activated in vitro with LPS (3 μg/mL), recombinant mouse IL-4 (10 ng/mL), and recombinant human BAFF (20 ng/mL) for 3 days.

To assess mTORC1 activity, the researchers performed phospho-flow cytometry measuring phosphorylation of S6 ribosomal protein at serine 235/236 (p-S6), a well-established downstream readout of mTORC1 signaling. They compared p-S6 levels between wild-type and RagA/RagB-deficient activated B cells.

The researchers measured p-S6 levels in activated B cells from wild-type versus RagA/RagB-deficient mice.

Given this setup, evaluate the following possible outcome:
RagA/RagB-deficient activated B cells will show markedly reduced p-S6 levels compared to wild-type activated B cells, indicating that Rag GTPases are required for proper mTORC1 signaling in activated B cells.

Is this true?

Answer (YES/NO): NO